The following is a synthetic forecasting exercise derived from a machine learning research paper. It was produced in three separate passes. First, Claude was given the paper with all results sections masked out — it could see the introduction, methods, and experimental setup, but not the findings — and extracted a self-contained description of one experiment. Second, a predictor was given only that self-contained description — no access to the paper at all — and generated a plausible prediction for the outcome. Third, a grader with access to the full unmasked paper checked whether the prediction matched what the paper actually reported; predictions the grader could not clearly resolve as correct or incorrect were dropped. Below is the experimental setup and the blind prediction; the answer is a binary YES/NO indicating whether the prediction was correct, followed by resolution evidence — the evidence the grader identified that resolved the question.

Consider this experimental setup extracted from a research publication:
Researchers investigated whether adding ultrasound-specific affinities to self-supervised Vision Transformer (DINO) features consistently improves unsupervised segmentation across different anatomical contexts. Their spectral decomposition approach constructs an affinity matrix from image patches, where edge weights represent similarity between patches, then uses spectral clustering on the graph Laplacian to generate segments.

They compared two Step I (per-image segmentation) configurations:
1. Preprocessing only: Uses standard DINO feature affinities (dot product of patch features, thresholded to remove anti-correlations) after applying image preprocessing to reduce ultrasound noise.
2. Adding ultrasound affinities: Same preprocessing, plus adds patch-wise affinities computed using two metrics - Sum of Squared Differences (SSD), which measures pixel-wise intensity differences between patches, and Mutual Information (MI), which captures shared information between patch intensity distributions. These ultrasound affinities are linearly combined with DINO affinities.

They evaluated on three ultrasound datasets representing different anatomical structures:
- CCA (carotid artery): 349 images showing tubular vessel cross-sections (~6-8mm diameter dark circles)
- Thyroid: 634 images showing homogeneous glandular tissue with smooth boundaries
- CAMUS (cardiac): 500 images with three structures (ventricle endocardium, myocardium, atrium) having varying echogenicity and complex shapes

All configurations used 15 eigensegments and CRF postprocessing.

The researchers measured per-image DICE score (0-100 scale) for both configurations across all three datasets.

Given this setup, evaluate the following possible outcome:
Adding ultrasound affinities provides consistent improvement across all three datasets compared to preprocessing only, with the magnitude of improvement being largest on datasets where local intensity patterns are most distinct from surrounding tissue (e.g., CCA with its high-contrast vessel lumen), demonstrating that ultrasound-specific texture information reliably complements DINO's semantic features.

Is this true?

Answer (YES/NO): NO